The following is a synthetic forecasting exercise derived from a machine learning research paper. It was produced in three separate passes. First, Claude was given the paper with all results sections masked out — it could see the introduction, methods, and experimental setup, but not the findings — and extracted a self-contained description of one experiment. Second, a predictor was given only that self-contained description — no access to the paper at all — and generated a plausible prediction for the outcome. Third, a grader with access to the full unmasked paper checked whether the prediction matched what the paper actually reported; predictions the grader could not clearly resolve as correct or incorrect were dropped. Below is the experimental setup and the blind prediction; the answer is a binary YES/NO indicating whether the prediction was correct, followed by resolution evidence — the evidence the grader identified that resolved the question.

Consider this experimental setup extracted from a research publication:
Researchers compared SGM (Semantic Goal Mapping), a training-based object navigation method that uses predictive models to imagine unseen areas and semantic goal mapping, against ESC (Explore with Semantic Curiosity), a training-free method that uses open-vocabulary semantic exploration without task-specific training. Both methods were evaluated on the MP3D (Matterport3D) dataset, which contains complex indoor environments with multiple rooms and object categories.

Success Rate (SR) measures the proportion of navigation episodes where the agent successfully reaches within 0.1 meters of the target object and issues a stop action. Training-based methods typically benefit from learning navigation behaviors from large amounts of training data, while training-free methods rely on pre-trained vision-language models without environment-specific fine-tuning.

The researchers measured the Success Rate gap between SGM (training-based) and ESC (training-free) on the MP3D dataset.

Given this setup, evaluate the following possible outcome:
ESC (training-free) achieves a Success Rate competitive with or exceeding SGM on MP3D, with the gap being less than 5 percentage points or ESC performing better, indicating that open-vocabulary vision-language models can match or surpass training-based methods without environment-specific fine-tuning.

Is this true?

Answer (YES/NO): NO